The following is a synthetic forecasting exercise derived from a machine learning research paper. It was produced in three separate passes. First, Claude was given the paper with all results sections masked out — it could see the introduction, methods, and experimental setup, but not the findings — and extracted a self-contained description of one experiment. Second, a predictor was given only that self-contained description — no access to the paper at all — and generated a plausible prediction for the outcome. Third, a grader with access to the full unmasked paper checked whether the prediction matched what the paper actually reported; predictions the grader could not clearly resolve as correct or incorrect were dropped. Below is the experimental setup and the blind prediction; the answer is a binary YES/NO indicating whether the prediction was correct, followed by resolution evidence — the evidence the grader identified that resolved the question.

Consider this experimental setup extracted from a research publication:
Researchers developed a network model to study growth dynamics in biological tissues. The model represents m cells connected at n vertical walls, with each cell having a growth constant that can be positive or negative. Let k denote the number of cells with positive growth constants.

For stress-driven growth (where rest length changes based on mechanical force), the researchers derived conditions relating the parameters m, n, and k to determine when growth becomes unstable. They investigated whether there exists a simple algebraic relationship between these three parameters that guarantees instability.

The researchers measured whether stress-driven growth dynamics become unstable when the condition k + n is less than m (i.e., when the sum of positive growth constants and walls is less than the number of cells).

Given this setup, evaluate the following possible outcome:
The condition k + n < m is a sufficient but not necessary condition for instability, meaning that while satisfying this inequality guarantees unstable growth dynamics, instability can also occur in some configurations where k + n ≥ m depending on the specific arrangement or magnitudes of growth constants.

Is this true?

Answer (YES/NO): YES